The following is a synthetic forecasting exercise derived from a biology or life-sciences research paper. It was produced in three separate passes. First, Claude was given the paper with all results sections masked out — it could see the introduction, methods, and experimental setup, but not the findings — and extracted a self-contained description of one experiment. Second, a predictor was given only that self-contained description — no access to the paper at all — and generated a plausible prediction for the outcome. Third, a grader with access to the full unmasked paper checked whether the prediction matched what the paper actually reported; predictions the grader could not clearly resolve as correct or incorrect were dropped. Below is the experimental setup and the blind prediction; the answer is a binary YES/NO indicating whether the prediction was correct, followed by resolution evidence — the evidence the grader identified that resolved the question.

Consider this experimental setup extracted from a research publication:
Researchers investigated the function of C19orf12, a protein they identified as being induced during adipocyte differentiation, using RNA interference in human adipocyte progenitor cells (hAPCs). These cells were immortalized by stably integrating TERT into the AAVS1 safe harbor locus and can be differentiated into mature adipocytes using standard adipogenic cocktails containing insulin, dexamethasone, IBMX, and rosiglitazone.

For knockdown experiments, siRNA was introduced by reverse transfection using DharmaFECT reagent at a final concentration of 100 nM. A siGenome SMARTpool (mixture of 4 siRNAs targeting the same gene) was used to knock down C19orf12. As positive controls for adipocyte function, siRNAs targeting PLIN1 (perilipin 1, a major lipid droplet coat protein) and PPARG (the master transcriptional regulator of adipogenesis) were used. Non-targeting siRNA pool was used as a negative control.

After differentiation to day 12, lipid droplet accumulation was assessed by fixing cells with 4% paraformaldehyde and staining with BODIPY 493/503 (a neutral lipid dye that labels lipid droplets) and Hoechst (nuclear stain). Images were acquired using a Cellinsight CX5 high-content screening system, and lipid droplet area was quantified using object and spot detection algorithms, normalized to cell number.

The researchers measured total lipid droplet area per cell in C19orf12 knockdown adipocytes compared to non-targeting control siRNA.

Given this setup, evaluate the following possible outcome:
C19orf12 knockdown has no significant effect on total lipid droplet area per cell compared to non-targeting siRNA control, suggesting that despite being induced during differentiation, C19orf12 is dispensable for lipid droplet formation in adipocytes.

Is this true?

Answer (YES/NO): NO